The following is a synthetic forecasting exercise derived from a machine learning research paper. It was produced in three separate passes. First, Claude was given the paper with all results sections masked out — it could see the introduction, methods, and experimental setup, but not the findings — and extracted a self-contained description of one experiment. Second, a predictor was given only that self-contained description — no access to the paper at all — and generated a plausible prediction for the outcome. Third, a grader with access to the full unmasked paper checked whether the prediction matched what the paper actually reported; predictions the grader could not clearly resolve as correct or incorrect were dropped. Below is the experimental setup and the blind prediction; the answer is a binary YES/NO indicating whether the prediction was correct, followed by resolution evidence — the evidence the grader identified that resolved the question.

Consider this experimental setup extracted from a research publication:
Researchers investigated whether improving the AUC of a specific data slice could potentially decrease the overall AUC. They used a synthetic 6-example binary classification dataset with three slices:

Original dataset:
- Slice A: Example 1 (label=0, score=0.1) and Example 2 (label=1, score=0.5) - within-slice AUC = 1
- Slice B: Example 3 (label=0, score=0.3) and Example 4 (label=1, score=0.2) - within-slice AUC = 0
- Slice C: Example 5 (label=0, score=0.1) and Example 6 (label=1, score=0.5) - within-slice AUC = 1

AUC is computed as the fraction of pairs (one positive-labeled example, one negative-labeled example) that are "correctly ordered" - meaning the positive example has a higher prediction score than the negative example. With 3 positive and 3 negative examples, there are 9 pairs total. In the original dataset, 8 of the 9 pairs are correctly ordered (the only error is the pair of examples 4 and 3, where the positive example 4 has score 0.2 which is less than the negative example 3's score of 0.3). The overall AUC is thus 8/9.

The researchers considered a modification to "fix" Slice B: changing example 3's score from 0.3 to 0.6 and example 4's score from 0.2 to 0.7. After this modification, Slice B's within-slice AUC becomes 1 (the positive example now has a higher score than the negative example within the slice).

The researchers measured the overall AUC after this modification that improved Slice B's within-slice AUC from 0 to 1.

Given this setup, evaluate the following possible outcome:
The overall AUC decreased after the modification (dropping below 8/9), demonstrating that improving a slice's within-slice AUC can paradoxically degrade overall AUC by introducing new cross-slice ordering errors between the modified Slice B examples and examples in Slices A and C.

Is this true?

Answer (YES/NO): YES